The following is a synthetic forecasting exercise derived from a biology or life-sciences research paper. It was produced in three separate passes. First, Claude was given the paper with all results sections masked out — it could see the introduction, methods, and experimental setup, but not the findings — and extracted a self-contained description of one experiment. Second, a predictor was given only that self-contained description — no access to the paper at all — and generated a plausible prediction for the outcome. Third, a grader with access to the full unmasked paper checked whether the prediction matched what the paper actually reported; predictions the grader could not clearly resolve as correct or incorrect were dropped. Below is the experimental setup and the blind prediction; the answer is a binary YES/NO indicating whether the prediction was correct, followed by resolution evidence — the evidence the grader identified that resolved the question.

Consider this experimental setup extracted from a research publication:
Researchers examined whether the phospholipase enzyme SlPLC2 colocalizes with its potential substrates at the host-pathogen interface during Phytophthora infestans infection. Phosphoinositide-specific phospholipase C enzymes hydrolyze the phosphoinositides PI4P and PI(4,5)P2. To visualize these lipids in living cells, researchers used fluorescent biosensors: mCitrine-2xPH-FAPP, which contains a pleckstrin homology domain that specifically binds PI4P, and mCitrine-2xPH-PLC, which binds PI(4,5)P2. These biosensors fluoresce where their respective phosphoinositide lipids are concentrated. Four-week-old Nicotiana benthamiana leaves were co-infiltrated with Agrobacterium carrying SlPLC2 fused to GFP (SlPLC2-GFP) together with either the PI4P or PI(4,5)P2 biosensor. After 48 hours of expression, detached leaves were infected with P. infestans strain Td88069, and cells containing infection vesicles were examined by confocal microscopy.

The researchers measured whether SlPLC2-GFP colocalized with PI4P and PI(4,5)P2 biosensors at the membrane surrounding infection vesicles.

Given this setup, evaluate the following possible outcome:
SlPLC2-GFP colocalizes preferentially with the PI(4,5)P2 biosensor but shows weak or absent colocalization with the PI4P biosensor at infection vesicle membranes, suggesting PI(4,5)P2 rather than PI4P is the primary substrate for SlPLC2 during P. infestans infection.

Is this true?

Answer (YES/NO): NO